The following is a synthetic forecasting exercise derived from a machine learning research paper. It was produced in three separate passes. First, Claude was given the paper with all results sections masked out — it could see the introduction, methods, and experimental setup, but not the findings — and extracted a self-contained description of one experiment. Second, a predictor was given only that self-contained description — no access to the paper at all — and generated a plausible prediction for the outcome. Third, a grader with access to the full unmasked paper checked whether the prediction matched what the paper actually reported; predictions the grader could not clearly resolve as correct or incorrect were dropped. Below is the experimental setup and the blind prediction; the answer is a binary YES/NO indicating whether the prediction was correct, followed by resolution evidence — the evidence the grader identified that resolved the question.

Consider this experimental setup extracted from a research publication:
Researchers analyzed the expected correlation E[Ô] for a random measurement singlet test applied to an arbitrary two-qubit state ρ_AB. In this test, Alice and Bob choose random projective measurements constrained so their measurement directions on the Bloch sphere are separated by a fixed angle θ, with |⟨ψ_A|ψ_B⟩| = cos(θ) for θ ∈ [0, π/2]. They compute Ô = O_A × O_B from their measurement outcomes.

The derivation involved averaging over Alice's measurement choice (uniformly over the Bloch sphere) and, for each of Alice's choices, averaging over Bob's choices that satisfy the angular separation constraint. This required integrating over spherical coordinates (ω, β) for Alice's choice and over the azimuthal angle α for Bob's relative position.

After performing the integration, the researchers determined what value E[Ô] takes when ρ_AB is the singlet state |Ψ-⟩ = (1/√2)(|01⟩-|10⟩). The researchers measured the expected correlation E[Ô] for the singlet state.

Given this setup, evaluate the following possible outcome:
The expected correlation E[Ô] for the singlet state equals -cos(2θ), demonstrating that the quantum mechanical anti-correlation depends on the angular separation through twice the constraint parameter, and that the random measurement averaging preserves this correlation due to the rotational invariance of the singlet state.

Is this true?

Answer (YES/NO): NO